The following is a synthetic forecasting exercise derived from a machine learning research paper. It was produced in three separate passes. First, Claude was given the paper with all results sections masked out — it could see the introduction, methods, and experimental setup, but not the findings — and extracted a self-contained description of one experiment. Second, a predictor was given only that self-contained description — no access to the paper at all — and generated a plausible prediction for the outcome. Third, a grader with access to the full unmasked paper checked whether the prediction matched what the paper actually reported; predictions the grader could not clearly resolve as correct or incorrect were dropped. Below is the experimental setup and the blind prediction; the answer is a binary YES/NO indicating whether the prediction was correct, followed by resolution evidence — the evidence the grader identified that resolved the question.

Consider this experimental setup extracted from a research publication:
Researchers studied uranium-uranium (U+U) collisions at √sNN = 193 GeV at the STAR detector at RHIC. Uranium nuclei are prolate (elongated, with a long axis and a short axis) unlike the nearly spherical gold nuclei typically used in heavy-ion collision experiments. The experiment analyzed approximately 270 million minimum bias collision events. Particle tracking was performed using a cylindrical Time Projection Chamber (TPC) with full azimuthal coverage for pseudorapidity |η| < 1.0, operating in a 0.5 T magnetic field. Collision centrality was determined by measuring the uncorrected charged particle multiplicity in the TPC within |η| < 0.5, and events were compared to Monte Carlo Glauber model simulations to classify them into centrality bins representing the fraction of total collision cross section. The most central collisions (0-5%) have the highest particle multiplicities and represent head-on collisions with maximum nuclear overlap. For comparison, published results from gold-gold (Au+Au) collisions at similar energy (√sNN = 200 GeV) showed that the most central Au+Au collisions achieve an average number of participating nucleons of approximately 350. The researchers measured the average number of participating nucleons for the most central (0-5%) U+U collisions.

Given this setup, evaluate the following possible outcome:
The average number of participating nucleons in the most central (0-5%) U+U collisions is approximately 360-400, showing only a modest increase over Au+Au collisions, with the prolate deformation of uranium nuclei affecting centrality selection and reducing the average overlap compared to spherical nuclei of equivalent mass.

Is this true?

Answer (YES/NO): NO